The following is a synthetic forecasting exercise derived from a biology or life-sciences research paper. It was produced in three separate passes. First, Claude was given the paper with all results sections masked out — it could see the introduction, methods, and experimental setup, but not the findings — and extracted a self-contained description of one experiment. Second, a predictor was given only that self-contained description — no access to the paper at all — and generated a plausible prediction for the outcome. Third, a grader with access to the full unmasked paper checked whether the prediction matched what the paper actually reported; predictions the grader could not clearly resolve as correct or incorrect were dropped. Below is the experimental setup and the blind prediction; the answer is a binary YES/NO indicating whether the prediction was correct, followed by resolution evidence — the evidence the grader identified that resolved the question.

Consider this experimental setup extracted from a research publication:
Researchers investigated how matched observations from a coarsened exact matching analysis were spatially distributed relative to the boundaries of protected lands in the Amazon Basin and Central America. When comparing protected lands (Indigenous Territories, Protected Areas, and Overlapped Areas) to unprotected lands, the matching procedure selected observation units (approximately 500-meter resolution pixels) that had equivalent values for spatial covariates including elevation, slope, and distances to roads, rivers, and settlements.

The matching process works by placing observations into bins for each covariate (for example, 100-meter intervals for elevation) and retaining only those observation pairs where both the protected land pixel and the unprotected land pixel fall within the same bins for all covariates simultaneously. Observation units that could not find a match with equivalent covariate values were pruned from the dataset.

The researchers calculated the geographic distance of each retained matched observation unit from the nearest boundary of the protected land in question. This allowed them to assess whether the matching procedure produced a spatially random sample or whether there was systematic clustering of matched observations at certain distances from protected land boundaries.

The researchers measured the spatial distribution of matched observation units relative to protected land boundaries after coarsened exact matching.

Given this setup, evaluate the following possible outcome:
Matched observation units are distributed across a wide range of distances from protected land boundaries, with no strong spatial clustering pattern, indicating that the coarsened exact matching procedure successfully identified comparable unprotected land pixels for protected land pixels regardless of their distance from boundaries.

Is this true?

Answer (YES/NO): NO